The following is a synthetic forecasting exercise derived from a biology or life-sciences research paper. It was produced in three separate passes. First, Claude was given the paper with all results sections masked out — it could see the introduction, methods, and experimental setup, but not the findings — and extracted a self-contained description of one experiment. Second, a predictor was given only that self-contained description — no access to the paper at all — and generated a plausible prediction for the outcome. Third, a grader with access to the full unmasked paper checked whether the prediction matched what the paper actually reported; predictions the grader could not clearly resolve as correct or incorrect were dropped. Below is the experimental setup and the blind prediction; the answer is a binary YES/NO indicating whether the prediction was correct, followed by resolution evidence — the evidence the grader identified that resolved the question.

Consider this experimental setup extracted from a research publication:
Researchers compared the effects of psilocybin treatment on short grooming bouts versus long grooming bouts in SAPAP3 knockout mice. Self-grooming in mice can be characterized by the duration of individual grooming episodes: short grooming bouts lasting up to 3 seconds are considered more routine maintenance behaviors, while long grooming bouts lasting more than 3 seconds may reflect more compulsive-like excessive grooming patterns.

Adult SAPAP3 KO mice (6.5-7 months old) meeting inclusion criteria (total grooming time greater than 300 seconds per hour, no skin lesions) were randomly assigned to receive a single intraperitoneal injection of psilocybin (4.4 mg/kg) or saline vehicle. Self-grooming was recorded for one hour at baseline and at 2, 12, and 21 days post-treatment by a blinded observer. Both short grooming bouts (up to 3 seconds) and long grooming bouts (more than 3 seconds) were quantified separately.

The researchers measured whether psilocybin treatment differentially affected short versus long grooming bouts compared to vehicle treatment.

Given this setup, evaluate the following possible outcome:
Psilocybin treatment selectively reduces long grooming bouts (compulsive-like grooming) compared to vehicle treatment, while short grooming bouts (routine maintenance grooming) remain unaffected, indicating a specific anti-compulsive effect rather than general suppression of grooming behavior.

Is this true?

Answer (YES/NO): YES